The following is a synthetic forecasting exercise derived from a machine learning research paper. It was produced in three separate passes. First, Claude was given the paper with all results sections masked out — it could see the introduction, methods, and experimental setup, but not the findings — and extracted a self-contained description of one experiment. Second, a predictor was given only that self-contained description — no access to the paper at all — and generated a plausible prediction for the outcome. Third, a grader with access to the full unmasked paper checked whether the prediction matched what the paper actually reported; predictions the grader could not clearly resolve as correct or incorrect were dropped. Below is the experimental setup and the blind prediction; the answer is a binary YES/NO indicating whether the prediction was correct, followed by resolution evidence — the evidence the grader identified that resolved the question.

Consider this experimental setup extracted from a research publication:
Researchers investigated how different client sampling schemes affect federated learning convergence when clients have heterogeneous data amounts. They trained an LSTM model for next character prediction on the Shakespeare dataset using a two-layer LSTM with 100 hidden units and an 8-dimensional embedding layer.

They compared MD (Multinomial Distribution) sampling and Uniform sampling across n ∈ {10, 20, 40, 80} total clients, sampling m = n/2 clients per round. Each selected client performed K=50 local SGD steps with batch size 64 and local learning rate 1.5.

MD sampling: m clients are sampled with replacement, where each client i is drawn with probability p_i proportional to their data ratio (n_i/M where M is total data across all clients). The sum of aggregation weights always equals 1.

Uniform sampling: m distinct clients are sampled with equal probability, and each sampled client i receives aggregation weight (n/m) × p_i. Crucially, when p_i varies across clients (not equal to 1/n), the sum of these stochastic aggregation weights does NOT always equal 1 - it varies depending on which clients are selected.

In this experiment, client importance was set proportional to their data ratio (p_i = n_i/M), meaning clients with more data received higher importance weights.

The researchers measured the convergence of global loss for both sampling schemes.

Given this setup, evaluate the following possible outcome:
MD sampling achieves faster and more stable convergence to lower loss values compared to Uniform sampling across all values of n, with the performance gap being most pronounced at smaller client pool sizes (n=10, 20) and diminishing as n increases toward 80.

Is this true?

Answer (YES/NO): YES